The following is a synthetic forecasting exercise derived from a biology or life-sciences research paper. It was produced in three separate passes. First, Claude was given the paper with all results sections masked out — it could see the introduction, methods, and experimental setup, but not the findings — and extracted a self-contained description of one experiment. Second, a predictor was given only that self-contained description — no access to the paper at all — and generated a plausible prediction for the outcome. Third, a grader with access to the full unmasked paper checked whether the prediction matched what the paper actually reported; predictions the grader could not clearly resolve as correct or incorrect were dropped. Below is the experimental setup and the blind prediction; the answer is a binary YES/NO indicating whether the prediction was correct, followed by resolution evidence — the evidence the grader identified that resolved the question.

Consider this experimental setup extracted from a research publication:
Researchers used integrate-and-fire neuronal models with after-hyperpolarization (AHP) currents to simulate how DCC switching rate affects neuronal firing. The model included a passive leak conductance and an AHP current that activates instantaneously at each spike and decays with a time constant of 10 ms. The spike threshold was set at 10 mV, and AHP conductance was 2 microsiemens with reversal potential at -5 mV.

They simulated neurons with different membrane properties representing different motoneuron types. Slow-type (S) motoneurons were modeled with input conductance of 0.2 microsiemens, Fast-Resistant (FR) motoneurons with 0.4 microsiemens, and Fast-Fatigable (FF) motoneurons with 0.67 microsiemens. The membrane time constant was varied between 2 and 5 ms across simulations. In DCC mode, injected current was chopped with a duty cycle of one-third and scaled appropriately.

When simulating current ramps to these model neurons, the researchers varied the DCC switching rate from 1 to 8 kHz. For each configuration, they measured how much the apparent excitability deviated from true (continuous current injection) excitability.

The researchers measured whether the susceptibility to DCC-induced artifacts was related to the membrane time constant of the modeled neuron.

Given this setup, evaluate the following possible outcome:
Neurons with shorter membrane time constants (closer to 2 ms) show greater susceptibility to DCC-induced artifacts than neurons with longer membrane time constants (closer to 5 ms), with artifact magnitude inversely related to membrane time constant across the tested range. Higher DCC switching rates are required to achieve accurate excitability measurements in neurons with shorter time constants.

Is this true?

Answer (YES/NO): YES